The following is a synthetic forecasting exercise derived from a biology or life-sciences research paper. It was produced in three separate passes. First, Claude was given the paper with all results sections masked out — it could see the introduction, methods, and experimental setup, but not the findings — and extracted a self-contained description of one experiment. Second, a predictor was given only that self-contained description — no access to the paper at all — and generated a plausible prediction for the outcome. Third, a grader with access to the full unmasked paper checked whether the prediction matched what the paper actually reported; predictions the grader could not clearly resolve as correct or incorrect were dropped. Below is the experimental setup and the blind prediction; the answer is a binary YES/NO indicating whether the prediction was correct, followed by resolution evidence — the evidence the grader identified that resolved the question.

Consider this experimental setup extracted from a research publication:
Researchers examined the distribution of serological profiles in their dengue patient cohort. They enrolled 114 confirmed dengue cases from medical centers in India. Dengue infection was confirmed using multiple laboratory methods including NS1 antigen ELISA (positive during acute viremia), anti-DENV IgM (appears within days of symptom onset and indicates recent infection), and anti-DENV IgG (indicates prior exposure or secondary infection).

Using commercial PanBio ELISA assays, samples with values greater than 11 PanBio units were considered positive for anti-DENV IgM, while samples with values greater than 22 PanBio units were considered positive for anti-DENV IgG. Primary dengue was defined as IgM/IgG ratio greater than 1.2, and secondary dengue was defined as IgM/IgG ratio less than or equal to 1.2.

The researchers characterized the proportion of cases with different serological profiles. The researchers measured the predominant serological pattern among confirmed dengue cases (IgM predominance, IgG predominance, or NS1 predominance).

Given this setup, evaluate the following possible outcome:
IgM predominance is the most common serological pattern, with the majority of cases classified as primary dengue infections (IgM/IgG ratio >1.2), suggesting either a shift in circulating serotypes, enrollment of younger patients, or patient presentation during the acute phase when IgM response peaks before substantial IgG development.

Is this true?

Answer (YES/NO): YES